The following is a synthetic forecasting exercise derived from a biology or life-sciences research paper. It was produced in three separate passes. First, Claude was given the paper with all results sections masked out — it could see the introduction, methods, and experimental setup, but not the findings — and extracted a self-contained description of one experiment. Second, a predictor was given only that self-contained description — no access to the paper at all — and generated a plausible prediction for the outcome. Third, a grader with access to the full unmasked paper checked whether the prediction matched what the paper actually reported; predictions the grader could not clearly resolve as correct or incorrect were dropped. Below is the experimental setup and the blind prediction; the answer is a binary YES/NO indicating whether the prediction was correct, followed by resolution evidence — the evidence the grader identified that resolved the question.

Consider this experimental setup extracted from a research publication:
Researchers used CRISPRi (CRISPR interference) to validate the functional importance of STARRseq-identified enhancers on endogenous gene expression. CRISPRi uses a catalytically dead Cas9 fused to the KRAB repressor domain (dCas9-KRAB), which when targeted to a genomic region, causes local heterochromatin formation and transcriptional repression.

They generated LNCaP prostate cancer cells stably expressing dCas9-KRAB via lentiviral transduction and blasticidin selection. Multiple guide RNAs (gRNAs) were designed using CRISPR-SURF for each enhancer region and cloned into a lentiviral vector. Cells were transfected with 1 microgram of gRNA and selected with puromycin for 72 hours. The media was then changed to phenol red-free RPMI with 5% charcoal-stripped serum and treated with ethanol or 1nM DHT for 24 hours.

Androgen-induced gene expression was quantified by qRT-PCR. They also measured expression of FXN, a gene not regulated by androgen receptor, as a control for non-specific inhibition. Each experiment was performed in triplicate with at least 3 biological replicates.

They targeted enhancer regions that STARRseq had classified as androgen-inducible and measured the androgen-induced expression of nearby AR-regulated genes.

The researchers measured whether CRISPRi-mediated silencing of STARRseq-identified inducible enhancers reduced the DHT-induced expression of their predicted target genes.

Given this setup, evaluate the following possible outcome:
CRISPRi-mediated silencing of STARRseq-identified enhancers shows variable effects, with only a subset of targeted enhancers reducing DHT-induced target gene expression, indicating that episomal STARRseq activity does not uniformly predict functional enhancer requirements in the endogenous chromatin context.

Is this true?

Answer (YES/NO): NO